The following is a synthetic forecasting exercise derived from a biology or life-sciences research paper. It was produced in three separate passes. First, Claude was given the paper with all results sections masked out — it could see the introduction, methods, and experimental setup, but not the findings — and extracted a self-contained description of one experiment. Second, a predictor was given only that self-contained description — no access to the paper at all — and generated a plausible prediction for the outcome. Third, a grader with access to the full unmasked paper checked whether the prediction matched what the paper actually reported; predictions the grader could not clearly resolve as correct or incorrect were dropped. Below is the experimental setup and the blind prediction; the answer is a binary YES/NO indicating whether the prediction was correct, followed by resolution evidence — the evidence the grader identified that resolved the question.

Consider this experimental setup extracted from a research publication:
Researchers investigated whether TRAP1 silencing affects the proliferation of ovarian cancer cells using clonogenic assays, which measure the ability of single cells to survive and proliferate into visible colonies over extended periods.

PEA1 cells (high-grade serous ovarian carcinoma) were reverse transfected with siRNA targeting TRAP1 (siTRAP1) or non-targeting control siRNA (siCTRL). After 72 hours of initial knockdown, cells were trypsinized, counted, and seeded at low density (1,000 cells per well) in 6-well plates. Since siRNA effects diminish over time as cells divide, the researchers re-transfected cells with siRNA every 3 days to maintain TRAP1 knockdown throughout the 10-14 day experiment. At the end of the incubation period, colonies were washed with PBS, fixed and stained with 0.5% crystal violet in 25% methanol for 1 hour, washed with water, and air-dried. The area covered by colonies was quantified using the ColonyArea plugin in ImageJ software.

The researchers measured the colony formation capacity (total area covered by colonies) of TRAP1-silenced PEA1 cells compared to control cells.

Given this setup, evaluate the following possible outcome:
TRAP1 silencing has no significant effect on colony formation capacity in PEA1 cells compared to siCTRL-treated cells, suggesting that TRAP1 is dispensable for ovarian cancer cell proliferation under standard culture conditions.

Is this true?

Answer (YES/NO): NO